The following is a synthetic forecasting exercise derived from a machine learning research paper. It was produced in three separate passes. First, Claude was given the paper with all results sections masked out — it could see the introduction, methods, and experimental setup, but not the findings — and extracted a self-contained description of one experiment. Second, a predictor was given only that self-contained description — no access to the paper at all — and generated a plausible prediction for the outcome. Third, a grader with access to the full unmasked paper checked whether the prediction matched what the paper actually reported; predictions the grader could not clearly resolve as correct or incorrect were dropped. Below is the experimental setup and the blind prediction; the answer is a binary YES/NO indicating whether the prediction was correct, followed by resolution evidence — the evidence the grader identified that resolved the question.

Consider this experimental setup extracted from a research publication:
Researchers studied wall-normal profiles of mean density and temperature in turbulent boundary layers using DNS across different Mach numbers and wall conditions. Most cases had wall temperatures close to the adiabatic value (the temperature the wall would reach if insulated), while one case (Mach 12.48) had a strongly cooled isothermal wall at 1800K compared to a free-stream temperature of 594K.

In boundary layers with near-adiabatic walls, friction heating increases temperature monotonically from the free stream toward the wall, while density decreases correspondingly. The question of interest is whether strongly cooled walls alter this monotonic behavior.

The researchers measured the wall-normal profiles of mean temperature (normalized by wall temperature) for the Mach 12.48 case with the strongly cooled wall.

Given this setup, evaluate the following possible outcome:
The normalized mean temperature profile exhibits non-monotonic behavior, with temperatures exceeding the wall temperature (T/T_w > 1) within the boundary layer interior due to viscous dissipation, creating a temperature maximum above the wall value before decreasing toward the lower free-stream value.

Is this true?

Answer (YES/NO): YES